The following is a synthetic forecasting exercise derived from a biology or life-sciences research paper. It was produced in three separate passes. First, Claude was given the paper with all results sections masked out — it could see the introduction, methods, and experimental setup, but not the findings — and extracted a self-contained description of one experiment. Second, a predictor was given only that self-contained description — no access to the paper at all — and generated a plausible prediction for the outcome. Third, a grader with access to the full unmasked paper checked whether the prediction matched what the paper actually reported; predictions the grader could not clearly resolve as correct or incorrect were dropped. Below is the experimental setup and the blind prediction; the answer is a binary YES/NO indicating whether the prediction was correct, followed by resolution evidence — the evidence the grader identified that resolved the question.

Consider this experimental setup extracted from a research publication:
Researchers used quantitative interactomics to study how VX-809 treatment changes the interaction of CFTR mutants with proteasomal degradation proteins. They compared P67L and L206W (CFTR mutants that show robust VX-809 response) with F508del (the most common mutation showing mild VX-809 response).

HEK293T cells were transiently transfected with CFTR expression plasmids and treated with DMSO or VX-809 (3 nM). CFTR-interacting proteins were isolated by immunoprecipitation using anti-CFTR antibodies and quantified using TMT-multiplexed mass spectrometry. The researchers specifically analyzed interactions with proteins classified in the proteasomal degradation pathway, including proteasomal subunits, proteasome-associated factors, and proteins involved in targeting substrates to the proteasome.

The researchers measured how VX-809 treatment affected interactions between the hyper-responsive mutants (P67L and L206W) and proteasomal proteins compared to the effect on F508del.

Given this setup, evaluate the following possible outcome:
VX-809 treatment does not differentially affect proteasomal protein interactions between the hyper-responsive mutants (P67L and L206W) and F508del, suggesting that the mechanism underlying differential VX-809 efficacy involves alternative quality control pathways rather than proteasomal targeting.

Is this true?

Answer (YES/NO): NO